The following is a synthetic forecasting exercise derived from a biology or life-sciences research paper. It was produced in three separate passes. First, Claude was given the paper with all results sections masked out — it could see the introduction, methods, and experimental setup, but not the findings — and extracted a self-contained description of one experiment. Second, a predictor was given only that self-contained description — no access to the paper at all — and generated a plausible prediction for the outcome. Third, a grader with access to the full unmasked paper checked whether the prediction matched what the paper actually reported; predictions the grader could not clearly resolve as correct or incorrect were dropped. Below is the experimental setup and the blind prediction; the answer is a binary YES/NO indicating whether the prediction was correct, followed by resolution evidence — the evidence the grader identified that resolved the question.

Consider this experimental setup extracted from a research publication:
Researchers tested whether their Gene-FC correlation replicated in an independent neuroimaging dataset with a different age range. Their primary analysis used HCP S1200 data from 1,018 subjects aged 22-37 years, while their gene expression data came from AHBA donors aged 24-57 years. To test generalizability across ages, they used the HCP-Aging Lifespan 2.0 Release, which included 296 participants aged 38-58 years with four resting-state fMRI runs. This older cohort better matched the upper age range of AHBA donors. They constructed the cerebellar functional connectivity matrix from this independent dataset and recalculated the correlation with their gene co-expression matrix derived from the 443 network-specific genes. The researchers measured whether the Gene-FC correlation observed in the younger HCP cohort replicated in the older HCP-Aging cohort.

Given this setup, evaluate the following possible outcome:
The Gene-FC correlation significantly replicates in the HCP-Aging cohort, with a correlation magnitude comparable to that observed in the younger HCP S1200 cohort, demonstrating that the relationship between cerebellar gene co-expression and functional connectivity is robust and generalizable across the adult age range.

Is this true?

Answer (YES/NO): YES